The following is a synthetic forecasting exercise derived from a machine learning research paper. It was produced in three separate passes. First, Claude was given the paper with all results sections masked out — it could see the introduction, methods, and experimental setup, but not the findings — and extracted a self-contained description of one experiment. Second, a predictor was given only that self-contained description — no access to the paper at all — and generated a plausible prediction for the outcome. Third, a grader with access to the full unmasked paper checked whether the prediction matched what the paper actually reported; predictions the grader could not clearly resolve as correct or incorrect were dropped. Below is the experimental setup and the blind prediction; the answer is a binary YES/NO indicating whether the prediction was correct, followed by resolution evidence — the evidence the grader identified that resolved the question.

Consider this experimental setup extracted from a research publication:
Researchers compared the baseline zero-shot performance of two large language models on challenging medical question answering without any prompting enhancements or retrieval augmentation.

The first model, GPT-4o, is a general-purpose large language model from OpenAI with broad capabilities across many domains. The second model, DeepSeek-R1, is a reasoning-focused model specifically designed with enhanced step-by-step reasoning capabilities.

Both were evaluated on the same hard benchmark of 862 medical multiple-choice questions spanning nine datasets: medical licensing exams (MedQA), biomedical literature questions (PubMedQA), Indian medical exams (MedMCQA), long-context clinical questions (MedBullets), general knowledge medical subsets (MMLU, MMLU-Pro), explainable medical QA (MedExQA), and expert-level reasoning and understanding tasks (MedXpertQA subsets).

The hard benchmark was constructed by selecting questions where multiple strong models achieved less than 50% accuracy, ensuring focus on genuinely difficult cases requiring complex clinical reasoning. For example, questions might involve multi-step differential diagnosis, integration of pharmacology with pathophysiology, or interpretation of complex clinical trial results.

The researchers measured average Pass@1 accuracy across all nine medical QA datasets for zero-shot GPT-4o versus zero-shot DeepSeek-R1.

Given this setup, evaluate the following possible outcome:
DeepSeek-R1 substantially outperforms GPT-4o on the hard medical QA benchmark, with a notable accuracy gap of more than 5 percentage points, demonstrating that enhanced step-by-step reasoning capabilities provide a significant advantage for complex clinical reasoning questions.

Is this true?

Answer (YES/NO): YES